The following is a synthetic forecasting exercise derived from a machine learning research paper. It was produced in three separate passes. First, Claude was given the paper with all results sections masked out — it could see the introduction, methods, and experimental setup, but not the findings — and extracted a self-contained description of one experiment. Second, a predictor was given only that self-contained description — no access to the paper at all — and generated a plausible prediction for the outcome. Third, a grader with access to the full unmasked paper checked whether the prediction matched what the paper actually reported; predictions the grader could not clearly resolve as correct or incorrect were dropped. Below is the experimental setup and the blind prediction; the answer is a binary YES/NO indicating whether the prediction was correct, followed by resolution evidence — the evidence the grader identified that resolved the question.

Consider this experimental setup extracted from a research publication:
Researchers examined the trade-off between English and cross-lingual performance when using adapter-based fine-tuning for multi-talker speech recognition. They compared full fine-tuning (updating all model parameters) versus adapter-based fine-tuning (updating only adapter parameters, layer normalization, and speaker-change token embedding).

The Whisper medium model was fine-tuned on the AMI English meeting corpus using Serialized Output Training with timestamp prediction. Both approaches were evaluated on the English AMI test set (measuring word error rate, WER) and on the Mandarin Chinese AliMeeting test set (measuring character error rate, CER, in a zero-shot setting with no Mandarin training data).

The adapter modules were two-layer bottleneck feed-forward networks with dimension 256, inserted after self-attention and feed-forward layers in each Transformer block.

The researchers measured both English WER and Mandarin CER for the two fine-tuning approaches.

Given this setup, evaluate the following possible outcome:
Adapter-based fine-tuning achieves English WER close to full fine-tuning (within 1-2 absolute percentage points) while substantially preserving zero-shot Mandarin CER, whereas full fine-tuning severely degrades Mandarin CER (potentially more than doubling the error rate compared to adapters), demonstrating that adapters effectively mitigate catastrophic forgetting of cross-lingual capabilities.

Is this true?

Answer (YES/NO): NO